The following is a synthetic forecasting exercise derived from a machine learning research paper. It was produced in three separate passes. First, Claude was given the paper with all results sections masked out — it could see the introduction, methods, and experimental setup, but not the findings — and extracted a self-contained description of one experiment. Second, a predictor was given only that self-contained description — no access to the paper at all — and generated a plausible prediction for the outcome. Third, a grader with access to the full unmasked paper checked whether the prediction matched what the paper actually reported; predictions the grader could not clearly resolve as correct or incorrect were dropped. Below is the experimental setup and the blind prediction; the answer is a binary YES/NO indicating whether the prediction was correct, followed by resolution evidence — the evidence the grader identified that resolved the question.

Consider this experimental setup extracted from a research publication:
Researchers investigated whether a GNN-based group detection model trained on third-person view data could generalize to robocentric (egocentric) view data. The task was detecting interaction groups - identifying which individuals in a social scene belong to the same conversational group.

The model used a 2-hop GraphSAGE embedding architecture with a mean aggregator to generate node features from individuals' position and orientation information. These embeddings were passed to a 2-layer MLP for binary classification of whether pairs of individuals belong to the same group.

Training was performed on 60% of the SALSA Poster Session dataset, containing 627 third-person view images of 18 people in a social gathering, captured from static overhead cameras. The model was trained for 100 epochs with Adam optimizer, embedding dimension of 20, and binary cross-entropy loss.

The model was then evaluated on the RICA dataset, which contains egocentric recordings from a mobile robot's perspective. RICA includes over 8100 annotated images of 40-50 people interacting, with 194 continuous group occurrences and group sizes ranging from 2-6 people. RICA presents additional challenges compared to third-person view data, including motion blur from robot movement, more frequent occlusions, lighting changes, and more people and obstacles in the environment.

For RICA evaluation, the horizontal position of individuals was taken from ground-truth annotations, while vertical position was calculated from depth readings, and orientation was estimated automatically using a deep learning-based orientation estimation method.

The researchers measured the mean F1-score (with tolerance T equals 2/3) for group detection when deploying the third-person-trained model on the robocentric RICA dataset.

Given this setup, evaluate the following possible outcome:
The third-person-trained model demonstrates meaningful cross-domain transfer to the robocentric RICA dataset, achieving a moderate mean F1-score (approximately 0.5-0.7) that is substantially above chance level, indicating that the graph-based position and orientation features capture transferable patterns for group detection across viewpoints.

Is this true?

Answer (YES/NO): NO